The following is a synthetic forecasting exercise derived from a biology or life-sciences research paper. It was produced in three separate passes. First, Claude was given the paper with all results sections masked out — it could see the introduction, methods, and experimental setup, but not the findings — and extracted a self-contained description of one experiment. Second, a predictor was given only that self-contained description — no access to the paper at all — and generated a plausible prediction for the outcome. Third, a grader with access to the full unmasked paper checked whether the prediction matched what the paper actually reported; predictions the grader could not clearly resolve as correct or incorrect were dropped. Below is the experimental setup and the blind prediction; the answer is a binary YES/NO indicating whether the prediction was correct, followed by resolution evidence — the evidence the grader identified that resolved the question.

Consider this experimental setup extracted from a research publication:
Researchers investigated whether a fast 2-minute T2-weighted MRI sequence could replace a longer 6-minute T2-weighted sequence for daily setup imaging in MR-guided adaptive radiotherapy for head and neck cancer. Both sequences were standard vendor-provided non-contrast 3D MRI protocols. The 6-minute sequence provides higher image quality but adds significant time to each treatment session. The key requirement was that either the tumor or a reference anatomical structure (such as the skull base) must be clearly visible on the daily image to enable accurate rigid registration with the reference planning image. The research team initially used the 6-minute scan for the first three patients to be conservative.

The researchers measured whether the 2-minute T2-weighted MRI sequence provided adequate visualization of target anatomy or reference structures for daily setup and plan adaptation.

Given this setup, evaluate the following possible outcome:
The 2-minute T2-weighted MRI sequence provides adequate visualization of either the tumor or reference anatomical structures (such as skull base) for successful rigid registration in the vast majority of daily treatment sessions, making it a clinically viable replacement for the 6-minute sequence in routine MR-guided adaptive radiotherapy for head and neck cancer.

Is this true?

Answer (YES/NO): YES